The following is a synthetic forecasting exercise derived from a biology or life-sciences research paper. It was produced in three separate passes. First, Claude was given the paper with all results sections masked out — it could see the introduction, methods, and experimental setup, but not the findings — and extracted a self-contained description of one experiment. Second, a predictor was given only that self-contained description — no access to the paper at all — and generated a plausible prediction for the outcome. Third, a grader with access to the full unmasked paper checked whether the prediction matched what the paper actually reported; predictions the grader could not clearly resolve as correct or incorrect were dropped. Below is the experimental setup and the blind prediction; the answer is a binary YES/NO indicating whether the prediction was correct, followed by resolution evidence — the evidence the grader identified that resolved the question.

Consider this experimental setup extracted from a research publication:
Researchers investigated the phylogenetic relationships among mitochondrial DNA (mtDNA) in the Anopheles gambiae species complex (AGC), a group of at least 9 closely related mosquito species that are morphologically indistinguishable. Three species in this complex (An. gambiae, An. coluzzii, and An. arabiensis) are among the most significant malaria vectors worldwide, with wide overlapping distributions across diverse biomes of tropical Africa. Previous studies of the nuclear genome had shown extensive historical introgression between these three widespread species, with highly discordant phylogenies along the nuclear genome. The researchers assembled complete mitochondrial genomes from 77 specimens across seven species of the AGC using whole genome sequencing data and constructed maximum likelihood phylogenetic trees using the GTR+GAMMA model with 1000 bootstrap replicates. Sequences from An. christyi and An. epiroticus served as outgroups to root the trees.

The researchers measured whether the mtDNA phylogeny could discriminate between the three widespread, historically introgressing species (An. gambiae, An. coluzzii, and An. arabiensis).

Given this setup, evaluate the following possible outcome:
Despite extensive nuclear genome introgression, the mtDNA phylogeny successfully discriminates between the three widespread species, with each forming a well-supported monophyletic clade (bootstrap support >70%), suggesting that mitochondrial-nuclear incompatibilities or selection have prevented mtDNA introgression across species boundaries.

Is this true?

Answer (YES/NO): NO